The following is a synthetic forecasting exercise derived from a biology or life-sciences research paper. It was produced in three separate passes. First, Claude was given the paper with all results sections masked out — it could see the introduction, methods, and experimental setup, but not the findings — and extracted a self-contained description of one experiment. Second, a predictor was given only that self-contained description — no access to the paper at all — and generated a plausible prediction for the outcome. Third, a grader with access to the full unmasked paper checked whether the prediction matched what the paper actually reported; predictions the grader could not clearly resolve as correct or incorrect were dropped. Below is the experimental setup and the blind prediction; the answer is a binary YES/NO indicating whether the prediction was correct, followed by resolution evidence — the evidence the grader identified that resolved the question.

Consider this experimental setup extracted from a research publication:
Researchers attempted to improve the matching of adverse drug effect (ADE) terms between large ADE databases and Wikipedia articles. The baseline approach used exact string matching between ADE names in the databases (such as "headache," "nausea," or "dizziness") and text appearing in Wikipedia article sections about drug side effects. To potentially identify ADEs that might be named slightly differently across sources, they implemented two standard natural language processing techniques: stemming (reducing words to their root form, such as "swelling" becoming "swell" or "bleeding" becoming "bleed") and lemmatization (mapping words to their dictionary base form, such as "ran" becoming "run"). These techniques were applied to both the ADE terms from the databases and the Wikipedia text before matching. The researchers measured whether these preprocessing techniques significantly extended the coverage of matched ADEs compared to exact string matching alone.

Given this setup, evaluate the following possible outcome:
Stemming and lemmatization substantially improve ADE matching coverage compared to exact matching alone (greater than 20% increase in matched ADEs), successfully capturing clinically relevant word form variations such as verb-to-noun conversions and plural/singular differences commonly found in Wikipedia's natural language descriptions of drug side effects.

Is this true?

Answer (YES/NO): NO